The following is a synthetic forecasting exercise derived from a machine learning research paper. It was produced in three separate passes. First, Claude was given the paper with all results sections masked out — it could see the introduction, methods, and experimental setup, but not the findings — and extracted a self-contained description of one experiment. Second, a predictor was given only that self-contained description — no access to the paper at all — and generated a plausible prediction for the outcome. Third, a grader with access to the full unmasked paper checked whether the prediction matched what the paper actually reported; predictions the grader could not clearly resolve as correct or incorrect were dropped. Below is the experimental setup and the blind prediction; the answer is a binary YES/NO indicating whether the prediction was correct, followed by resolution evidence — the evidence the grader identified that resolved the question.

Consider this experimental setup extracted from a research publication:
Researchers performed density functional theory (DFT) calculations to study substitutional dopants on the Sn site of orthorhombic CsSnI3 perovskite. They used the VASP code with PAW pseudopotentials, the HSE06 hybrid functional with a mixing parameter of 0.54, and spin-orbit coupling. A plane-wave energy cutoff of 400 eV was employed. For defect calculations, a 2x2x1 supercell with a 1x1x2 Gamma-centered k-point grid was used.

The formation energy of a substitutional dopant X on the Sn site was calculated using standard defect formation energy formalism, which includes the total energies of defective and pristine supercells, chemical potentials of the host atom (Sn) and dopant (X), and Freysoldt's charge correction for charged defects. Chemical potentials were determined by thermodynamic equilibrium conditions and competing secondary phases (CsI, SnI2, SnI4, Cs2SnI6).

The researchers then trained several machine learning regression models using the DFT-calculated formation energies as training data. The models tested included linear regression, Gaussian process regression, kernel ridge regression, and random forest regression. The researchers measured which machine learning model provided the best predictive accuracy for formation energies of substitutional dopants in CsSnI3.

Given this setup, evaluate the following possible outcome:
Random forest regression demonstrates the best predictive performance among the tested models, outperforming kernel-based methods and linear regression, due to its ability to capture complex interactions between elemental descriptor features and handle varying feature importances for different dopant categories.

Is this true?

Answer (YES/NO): YES